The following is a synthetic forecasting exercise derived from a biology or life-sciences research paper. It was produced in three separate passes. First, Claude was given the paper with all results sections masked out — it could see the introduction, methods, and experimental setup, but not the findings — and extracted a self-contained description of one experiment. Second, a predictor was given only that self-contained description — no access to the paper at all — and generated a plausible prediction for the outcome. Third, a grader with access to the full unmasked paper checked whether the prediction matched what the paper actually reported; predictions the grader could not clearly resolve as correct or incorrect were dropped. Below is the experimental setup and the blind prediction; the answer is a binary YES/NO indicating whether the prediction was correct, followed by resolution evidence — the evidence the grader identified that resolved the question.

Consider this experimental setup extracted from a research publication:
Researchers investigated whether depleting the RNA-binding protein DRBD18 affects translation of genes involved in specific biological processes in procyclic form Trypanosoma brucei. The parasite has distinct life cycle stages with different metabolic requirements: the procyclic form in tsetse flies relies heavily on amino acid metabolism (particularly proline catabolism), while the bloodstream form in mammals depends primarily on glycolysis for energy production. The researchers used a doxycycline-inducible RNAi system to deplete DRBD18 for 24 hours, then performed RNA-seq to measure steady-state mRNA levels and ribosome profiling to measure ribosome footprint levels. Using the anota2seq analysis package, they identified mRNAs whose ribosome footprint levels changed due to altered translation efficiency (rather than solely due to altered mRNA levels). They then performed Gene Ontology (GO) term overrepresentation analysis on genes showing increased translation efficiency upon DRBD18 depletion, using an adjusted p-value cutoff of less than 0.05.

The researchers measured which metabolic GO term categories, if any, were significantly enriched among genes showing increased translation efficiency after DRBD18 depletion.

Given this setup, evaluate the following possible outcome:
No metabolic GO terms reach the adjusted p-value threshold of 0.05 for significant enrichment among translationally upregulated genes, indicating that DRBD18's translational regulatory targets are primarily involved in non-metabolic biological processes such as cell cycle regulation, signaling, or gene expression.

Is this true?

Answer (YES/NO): YES